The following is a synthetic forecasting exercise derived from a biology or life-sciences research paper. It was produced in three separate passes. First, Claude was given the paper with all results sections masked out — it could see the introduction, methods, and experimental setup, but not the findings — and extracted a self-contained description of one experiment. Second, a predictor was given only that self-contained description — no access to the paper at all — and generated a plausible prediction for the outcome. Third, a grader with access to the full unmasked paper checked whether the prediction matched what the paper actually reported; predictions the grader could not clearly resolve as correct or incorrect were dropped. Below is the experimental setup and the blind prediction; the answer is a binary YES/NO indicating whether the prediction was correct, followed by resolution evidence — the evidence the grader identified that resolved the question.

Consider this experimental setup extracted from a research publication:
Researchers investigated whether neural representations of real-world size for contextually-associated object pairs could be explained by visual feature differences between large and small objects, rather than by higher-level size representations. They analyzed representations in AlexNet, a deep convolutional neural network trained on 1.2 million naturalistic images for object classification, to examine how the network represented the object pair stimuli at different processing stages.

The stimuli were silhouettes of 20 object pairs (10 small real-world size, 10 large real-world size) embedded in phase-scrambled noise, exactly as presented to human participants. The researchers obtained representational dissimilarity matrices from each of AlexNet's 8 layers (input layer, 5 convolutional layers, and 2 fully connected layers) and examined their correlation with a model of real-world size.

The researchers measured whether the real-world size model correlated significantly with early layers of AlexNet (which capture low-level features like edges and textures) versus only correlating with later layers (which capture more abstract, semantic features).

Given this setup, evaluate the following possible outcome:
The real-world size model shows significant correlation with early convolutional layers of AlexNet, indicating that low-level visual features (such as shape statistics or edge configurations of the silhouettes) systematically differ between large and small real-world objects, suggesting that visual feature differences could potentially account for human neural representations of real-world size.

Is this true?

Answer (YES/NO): NO